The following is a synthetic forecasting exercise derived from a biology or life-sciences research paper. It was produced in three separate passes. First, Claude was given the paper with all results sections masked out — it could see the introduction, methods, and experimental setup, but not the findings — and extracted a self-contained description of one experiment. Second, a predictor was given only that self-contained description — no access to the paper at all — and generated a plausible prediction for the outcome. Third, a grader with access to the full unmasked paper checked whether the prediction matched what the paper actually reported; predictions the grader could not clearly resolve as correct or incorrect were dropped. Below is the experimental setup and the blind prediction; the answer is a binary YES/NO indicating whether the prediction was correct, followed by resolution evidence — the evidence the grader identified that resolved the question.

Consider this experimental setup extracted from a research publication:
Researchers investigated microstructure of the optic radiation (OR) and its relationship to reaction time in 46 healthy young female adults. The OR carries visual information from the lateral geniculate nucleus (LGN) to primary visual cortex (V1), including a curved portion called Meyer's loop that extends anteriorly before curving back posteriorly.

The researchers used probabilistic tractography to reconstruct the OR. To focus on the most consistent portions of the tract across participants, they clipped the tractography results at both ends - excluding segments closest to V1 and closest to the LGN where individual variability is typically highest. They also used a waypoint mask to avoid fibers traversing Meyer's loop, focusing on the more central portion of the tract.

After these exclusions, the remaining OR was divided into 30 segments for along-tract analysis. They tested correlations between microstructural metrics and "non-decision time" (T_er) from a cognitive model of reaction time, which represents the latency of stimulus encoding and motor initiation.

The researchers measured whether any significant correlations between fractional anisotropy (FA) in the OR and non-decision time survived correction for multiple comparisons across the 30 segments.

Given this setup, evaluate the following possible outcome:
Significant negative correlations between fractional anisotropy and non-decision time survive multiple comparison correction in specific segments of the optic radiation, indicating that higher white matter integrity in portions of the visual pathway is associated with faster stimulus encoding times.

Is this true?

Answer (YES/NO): NO